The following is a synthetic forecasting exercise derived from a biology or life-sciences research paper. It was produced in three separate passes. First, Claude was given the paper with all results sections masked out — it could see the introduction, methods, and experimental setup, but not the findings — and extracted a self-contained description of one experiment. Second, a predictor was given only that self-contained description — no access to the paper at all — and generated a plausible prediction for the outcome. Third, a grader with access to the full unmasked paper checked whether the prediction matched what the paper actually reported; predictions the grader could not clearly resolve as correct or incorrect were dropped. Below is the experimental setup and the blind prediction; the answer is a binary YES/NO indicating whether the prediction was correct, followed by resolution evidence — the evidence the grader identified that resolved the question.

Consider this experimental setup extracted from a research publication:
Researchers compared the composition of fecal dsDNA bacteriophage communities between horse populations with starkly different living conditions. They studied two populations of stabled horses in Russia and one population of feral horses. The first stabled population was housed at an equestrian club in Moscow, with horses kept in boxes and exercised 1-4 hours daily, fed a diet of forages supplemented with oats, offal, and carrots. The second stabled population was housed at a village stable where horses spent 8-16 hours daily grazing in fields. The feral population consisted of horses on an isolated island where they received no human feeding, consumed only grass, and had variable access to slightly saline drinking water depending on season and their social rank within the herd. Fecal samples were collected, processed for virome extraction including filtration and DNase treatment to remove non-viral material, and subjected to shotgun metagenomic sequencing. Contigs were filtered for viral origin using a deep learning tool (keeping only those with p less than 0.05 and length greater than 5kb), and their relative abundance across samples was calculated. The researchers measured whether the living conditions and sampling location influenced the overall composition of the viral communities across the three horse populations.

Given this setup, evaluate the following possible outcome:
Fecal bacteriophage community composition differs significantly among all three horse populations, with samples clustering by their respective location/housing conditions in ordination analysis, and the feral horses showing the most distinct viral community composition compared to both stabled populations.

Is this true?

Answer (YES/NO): NO